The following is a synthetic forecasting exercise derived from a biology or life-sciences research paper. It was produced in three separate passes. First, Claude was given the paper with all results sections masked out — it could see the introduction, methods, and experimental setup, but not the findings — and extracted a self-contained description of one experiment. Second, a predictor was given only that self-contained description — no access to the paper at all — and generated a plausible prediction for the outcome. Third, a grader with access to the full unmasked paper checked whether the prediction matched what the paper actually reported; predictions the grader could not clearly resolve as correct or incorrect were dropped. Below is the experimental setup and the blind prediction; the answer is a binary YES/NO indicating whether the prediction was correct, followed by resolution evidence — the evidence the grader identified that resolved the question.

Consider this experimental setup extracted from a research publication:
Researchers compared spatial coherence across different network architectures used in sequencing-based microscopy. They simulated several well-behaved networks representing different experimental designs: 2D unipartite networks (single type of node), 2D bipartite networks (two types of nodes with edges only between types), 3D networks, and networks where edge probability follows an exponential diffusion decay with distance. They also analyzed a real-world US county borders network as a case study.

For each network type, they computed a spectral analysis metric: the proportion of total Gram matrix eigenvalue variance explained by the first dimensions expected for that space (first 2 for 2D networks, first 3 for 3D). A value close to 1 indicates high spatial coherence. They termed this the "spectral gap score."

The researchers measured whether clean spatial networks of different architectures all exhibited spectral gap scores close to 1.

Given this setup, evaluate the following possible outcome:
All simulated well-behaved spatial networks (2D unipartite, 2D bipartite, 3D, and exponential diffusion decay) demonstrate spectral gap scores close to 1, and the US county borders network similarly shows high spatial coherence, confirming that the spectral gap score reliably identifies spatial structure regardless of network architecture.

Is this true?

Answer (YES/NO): YES